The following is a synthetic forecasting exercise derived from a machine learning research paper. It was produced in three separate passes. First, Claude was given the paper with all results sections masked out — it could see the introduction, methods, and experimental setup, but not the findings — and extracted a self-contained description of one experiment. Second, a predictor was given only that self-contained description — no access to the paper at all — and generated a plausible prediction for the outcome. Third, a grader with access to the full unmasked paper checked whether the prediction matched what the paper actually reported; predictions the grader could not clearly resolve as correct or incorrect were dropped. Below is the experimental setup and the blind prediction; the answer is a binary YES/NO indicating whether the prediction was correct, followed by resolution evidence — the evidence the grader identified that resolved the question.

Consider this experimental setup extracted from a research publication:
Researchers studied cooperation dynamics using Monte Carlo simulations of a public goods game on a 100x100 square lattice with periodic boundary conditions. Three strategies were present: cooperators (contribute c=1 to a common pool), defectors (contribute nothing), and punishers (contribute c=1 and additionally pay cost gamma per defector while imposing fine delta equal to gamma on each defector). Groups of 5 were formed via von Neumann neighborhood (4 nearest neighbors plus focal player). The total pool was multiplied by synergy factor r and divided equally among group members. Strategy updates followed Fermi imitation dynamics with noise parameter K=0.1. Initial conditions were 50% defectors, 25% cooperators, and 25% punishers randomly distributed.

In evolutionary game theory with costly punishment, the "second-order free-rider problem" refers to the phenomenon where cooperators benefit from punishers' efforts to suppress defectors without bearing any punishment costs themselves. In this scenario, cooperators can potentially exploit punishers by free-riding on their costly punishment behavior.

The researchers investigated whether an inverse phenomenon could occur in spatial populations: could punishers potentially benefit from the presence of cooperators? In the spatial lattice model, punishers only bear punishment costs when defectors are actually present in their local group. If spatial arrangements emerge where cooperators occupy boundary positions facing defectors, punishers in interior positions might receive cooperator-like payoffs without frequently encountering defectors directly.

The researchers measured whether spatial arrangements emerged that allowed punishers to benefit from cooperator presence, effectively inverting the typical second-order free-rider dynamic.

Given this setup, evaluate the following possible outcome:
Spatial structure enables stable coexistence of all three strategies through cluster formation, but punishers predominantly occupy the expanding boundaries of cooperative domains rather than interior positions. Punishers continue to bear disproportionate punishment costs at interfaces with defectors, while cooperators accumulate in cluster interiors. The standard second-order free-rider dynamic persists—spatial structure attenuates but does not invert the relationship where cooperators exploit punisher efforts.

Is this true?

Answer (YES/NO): NO